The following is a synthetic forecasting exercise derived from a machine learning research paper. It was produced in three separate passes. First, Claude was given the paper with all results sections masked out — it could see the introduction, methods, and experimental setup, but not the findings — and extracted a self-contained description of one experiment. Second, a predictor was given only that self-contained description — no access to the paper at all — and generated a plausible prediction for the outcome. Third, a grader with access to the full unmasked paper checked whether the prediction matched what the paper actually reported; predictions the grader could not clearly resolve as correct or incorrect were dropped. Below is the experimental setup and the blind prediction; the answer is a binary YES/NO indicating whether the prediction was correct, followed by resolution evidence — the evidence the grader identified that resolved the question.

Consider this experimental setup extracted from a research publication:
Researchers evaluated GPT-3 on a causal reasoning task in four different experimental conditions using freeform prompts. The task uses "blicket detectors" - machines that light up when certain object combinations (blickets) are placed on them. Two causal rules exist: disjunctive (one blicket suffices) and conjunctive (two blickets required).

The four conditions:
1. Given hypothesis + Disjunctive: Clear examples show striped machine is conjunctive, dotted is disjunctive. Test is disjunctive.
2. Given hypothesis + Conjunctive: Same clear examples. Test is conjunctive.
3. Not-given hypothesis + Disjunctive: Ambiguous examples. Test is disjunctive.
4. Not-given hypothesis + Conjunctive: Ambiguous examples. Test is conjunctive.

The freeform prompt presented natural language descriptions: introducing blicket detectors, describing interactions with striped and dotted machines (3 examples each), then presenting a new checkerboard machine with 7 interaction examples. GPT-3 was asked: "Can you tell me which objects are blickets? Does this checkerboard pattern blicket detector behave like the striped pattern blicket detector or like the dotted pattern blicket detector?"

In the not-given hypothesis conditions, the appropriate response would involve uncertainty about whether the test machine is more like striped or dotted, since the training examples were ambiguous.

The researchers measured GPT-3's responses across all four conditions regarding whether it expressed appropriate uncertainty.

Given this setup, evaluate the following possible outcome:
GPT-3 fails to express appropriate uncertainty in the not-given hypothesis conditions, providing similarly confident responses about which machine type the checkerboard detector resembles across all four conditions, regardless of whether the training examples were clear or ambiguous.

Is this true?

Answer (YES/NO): YES